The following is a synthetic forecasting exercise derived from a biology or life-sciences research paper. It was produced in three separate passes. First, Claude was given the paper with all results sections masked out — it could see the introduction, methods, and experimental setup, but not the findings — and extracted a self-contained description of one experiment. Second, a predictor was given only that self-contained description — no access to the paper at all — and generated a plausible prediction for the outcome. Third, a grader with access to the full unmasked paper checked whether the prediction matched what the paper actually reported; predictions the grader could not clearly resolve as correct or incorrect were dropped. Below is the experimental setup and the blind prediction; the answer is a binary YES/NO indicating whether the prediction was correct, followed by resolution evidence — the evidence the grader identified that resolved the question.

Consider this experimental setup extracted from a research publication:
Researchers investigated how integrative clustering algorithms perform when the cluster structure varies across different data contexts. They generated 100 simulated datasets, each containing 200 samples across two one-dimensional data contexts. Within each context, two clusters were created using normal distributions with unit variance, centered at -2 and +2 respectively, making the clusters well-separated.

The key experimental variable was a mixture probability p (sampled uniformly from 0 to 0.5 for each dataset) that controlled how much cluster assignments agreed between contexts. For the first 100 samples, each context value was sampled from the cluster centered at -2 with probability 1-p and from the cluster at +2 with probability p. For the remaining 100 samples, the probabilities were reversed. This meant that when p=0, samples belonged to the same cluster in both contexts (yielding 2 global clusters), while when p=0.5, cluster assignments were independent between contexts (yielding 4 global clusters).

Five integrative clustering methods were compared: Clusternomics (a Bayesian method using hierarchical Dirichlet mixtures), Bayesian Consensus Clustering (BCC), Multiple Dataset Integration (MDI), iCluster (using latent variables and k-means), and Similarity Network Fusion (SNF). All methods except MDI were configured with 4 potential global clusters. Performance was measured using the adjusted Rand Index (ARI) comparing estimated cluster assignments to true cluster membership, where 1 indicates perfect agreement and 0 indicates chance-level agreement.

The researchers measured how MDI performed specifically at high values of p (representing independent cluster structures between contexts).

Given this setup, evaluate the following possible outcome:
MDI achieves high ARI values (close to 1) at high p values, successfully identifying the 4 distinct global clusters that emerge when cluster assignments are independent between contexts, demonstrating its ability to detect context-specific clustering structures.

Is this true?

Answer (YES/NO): NO